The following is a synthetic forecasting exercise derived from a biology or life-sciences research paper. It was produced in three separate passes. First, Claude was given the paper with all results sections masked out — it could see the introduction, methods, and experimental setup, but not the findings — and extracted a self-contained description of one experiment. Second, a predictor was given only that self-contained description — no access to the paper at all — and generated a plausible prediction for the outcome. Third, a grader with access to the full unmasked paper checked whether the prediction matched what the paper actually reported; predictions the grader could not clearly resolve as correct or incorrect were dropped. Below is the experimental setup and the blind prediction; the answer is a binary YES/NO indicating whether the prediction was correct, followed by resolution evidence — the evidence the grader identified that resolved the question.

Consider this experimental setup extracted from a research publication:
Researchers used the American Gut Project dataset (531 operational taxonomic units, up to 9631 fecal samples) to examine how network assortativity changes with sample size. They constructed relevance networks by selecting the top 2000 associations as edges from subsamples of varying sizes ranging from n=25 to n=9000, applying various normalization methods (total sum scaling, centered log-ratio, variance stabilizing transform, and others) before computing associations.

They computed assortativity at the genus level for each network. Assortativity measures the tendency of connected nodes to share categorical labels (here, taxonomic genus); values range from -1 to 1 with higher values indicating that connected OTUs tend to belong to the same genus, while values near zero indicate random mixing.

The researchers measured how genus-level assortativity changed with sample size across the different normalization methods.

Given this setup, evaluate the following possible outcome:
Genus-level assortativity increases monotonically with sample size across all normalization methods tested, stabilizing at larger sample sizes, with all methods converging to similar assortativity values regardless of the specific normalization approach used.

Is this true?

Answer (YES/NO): NO